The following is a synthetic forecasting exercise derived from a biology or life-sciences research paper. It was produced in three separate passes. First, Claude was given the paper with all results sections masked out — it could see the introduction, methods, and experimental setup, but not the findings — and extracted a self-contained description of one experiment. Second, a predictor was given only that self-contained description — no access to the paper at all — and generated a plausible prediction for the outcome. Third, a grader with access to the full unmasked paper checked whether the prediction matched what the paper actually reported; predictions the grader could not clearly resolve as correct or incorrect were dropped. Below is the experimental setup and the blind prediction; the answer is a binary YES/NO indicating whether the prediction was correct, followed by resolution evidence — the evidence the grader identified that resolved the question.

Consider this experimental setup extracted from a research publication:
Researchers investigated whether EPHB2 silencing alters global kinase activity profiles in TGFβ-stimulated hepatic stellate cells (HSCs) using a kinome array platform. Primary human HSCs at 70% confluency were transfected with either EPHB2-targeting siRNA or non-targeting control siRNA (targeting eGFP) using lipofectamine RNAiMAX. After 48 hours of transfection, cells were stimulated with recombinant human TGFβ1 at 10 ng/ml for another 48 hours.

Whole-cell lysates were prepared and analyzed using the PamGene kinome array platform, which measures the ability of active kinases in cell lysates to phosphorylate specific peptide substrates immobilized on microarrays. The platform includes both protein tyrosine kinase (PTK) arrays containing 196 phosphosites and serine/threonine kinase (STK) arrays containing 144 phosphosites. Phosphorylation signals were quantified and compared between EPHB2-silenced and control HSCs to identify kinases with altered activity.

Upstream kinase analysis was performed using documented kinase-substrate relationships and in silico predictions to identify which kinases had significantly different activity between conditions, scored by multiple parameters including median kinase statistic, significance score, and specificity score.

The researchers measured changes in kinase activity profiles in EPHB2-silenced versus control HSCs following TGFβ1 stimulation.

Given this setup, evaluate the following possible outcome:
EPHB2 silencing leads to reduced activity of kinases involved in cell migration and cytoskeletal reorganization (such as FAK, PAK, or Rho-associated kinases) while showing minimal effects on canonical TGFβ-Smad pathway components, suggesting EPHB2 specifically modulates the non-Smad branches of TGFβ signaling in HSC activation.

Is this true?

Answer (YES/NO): NO